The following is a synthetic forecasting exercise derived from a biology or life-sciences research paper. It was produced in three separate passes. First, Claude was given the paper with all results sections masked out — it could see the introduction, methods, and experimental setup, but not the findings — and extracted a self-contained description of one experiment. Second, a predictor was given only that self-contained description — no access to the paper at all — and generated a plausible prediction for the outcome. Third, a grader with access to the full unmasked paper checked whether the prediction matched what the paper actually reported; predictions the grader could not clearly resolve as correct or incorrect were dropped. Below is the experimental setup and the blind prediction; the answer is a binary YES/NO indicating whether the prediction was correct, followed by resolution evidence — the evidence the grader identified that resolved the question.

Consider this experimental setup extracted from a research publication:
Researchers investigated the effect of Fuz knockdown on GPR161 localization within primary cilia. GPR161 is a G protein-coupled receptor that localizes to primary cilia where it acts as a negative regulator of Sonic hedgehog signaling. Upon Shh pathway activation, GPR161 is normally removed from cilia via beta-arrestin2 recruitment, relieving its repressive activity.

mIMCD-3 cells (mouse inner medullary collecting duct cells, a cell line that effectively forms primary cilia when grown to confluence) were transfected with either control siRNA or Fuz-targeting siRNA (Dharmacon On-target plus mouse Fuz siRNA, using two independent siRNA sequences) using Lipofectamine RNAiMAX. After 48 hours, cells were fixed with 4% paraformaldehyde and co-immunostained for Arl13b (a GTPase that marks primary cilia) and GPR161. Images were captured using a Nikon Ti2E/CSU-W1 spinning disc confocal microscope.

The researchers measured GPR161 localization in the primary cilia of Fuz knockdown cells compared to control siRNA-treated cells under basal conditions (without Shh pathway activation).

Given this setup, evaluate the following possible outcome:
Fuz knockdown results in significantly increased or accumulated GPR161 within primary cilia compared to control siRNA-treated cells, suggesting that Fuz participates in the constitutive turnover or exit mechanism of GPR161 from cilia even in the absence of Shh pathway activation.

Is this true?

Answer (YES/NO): NO